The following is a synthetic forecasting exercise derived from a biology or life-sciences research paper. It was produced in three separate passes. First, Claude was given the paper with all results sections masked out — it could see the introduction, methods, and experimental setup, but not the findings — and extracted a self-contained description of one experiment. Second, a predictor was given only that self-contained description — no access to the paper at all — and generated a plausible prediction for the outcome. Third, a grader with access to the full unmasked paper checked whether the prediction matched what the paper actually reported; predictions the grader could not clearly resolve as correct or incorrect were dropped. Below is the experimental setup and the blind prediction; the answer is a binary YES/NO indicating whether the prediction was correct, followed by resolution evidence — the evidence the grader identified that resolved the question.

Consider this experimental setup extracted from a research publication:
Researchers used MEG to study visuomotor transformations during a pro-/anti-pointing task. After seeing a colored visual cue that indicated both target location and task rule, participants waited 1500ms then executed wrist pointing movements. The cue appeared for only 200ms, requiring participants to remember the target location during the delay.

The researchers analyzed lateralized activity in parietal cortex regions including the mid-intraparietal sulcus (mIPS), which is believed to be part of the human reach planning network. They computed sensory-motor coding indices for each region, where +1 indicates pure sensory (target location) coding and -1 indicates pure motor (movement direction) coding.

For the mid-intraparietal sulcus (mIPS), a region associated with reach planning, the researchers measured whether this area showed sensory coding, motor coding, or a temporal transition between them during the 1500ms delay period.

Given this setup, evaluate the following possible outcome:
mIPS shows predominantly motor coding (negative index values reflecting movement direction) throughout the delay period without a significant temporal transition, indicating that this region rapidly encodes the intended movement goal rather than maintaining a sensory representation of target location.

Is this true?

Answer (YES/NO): NO